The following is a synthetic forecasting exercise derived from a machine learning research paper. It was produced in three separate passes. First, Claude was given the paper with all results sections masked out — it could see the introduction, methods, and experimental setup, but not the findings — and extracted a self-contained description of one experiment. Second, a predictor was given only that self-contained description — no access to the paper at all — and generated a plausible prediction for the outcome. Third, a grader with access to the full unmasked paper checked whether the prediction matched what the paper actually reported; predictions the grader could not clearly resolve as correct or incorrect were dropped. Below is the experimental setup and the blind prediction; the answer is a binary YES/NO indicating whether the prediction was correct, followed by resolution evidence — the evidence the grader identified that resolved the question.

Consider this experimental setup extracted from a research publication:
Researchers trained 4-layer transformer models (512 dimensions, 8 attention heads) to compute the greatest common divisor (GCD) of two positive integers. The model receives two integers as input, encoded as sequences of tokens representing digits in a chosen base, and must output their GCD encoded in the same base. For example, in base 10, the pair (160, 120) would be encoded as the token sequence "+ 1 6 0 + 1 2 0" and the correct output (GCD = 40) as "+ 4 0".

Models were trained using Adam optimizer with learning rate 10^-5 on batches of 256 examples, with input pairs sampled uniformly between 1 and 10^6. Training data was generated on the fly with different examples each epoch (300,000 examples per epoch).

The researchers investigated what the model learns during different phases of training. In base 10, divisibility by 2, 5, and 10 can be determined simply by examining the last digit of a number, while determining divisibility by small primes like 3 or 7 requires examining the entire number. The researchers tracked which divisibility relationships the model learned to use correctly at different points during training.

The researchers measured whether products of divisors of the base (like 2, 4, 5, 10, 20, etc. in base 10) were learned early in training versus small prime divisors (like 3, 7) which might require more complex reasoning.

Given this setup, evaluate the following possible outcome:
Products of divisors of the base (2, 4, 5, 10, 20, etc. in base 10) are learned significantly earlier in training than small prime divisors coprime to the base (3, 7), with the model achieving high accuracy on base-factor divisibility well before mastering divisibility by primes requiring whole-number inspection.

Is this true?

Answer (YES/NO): YES